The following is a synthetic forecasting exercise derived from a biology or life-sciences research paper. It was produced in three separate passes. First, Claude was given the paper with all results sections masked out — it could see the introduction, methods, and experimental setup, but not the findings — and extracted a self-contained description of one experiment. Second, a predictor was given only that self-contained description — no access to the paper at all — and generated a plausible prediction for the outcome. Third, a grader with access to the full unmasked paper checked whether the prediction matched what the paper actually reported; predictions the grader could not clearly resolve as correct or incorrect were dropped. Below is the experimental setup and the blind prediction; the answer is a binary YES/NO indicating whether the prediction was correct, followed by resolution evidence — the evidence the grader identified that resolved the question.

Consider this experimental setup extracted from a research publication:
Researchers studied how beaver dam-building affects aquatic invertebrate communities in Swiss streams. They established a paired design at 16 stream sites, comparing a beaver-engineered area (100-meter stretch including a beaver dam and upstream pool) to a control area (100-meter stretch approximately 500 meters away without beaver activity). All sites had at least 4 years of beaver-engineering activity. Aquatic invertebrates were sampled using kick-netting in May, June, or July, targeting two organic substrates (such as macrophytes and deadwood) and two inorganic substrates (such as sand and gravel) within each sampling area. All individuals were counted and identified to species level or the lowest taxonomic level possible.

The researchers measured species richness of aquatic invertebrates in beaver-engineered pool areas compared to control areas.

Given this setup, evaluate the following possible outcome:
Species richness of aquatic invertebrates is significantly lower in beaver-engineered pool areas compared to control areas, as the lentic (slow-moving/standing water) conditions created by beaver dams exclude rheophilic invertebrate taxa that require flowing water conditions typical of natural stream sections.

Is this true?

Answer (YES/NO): NO